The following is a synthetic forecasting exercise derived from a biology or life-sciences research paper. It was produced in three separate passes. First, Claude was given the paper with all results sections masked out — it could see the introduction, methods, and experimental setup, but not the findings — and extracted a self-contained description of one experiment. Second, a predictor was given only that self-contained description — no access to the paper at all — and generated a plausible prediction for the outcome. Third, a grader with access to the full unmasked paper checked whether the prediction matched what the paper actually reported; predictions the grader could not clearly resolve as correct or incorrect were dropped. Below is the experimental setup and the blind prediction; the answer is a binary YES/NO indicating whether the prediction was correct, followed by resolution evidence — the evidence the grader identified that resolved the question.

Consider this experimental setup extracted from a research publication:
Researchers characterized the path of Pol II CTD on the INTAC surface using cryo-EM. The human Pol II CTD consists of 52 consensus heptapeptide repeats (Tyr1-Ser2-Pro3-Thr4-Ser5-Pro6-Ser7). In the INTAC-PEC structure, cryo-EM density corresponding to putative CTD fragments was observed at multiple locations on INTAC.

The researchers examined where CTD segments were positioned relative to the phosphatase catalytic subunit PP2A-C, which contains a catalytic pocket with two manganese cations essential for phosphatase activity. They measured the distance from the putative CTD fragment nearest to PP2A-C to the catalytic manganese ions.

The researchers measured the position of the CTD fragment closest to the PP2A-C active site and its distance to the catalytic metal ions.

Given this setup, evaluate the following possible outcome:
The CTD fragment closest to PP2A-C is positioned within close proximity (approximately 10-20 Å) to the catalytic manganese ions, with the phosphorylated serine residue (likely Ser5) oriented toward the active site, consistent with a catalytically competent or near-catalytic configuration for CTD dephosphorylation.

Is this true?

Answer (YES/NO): NO